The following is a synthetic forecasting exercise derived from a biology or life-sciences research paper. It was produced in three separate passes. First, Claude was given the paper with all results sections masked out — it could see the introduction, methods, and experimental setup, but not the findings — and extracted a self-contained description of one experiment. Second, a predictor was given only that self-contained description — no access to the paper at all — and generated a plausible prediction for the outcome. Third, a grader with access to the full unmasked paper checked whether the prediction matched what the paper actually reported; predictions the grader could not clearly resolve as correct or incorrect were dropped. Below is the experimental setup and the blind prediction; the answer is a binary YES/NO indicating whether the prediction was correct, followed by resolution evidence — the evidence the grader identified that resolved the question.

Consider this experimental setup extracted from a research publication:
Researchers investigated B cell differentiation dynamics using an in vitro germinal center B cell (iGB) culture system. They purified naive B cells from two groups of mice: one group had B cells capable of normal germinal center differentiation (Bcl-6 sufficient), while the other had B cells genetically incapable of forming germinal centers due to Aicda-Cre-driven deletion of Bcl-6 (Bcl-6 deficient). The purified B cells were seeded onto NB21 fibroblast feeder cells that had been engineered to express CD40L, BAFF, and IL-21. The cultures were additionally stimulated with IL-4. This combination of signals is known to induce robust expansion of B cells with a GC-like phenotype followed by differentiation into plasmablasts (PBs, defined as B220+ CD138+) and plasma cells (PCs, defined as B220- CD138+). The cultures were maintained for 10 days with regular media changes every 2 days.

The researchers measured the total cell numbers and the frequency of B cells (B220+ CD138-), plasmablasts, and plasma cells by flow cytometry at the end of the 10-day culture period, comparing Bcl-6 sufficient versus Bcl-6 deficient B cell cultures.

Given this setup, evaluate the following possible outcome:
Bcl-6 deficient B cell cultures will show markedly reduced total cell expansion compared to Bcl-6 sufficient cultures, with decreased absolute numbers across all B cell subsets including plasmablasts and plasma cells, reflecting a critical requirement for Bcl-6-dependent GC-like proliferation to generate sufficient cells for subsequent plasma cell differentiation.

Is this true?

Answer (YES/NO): NO